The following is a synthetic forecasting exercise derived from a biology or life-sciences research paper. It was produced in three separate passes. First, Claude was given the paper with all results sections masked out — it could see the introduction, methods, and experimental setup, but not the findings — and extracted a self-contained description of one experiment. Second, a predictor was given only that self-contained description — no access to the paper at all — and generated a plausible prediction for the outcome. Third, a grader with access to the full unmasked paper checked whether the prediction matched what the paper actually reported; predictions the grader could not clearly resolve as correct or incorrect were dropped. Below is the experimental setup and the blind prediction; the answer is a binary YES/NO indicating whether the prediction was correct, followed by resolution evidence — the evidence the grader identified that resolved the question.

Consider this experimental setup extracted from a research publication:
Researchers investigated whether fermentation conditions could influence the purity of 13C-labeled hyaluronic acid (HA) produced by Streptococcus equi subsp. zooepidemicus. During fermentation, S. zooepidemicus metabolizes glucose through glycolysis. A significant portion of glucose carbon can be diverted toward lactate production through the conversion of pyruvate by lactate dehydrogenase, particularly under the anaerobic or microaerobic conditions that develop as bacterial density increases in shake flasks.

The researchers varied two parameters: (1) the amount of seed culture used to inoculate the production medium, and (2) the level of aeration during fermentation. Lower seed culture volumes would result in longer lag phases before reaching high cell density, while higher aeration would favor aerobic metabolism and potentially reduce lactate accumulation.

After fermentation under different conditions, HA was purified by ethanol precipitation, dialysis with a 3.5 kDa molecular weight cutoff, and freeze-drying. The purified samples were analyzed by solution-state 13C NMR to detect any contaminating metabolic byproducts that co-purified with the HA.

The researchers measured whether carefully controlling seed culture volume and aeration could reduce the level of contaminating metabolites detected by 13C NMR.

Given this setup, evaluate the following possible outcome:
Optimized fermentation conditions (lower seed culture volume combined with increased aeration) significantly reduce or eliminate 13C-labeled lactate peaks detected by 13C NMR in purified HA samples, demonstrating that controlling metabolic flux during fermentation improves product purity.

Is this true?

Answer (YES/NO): YES